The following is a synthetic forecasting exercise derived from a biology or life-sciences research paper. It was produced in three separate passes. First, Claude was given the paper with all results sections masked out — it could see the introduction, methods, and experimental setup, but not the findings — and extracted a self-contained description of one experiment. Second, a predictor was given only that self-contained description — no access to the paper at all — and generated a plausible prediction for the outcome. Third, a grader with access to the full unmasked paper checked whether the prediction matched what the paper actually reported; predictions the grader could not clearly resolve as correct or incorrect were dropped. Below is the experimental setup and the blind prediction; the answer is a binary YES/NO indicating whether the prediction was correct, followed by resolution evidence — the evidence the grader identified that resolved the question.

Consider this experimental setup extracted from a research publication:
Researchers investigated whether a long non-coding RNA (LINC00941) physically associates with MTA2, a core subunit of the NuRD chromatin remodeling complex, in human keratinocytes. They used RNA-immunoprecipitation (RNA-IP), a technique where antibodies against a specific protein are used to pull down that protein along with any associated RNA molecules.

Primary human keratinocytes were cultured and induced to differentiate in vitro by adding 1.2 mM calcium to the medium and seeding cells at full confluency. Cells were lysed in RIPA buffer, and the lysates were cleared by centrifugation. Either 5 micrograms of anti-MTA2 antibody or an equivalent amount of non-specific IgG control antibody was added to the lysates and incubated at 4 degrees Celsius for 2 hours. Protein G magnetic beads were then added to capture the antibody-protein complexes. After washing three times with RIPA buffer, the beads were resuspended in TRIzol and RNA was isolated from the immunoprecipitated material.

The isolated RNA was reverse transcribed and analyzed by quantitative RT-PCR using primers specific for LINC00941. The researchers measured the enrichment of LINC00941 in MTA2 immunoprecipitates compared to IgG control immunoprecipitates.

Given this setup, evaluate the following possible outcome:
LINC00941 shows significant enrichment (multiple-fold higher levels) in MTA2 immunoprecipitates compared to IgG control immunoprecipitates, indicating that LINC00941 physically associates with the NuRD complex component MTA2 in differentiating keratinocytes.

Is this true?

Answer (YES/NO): YES